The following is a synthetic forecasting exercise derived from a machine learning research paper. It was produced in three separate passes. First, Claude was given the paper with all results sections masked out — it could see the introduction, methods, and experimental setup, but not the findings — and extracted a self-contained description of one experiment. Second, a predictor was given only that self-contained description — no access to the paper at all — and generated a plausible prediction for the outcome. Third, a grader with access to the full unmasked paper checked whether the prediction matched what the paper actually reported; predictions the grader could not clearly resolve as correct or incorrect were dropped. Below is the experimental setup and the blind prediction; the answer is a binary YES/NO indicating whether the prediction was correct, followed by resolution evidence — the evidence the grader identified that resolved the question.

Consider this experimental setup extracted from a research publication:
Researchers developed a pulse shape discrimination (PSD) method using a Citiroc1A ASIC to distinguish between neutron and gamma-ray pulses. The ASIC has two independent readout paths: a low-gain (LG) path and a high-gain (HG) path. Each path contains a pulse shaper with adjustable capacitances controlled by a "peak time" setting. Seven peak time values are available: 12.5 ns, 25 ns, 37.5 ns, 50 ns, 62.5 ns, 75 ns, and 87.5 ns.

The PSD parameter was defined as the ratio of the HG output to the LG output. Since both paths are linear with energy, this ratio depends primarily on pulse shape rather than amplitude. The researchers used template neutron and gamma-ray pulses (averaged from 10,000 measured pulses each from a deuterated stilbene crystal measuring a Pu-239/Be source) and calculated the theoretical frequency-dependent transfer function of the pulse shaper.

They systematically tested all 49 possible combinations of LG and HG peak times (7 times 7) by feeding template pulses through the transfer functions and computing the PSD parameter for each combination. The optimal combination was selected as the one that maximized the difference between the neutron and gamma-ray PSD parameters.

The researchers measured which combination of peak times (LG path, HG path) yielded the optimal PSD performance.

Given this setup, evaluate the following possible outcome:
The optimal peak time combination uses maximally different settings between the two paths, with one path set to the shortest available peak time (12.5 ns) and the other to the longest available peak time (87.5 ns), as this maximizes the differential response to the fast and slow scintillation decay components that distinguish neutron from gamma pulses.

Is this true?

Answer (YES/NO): YES